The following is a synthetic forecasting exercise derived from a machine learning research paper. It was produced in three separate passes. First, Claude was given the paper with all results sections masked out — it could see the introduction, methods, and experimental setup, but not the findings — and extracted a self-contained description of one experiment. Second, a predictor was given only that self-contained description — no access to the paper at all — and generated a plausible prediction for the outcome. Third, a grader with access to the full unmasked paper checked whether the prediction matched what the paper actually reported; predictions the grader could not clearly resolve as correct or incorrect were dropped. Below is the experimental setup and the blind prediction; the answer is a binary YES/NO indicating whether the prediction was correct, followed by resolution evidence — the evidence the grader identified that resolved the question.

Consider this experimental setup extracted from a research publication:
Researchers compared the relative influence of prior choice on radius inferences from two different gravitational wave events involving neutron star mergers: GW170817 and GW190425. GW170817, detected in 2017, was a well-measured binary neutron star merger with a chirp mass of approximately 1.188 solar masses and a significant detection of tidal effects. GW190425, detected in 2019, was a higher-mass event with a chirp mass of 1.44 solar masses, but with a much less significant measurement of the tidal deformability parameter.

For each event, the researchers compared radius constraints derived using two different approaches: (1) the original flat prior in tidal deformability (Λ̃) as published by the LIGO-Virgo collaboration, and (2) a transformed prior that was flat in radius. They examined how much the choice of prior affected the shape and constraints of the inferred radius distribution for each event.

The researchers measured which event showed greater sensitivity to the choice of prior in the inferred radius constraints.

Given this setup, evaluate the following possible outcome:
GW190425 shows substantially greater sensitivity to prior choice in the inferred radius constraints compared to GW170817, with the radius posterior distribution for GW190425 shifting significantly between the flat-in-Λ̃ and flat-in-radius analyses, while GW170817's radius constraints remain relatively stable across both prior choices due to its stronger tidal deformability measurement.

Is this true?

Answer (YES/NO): YES